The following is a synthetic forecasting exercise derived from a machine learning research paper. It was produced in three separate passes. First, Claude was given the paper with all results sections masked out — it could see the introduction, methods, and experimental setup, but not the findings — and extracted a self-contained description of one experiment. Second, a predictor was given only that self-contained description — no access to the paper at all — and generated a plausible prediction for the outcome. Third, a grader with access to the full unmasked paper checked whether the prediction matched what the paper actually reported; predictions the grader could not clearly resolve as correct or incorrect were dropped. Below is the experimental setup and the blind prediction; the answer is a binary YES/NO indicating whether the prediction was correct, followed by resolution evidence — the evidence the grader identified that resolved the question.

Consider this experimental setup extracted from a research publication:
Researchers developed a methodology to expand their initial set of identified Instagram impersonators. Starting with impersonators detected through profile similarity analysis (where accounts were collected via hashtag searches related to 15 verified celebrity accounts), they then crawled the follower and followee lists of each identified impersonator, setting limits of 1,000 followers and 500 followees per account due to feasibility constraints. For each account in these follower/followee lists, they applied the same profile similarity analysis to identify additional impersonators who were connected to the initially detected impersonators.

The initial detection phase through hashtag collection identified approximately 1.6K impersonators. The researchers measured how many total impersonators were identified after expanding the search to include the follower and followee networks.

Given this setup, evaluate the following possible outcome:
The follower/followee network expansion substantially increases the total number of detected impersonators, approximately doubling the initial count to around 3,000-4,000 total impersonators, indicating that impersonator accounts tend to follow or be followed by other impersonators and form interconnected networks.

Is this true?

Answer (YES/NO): NO